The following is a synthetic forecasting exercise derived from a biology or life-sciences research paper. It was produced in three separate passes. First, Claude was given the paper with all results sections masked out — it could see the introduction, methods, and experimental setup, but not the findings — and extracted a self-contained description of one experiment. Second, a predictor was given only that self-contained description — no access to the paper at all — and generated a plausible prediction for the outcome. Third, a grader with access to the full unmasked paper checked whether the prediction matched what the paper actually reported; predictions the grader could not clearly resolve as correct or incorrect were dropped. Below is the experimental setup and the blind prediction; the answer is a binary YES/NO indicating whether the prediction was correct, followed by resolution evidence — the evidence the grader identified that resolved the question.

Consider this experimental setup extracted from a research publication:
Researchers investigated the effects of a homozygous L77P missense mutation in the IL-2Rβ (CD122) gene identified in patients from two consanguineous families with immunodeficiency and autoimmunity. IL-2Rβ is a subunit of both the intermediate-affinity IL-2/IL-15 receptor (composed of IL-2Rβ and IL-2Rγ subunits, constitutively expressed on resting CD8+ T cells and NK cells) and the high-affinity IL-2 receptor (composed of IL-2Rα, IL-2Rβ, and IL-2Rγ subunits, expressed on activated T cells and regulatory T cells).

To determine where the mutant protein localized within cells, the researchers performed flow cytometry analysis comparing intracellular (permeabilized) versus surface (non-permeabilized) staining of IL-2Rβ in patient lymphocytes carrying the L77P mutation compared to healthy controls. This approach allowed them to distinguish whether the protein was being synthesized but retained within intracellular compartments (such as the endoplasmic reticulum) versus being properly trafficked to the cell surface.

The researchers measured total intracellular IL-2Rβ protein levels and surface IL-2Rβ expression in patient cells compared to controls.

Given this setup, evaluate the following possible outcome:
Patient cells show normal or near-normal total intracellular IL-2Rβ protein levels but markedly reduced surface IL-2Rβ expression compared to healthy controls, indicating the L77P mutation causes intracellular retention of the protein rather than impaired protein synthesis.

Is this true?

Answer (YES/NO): NO